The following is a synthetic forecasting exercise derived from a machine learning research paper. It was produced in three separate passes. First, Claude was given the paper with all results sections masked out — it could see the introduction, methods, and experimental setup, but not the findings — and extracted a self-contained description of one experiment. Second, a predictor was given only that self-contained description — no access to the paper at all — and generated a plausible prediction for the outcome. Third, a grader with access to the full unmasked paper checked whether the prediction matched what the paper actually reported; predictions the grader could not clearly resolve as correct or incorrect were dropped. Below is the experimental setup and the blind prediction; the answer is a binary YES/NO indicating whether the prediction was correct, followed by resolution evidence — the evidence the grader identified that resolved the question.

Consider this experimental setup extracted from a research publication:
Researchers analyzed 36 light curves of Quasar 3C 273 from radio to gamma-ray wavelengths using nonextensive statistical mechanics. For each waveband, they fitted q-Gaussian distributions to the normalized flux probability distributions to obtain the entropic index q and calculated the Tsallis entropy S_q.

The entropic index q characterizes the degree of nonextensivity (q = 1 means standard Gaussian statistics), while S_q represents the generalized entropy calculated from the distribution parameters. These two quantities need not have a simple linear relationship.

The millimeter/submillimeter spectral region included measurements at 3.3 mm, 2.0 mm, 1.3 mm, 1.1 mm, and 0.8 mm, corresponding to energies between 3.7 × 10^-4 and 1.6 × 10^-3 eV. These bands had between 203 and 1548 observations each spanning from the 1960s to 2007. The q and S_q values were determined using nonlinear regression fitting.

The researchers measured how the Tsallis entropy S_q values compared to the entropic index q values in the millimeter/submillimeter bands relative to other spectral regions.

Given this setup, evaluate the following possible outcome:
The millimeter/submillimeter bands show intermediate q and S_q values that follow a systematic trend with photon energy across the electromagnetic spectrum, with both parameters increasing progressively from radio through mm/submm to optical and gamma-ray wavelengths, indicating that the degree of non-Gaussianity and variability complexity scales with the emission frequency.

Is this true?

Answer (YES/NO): NO